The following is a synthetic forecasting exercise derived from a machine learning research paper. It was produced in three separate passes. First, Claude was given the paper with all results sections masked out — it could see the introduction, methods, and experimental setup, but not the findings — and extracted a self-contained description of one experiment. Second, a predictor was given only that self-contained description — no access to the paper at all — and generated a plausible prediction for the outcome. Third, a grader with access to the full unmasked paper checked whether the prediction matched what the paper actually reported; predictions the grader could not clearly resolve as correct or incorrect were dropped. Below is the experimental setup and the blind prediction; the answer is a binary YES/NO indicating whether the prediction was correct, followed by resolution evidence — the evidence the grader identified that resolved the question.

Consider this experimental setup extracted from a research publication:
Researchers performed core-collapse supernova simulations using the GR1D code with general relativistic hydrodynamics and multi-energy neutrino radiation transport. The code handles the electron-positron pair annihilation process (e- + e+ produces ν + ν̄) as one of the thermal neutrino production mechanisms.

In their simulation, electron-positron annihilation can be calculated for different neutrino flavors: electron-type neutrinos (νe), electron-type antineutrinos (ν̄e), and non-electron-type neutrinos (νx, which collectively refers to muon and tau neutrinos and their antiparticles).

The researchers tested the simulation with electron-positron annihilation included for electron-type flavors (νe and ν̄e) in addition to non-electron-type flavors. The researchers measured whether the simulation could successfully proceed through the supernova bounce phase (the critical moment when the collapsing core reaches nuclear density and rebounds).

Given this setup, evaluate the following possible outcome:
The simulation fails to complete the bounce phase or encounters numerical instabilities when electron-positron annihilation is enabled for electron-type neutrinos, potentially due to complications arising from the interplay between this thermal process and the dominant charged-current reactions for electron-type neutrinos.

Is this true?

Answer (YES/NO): YES